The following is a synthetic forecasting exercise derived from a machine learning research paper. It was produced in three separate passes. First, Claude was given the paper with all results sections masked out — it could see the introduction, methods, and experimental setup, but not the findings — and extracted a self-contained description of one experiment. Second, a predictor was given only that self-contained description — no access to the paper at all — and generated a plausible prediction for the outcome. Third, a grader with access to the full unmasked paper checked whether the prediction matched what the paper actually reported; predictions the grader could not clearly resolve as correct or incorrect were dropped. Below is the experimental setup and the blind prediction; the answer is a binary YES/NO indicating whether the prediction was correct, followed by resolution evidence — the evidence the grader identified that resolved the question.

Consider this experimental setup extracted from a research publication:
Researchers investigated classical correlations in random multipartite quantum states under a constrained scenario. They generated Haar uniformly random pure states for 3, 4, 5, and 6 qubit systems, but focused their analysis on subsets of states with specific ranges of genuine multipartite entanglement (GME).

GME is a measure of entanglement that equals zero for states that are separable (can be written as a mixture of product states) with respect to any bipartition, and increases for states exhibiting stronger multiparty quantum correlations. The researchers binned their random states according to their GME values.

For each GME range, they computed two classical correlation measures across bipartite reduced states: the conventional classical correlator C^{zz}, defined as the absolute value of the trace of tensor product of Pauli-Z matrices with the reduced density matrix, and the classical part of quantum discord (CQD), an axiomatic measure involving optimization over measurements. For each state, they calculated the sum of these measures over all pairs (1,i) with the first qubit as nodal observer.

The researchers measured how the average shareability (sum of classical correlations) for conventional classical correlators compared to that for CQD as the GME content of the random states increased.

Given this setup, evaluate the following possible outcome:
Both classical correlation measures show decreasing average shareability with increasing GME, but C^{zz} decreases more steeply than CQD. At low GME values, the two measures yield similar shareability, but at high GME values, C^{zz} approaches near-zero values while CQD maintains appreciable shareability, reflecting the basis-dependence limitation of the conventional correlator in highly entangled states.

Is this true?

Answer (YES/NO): NO